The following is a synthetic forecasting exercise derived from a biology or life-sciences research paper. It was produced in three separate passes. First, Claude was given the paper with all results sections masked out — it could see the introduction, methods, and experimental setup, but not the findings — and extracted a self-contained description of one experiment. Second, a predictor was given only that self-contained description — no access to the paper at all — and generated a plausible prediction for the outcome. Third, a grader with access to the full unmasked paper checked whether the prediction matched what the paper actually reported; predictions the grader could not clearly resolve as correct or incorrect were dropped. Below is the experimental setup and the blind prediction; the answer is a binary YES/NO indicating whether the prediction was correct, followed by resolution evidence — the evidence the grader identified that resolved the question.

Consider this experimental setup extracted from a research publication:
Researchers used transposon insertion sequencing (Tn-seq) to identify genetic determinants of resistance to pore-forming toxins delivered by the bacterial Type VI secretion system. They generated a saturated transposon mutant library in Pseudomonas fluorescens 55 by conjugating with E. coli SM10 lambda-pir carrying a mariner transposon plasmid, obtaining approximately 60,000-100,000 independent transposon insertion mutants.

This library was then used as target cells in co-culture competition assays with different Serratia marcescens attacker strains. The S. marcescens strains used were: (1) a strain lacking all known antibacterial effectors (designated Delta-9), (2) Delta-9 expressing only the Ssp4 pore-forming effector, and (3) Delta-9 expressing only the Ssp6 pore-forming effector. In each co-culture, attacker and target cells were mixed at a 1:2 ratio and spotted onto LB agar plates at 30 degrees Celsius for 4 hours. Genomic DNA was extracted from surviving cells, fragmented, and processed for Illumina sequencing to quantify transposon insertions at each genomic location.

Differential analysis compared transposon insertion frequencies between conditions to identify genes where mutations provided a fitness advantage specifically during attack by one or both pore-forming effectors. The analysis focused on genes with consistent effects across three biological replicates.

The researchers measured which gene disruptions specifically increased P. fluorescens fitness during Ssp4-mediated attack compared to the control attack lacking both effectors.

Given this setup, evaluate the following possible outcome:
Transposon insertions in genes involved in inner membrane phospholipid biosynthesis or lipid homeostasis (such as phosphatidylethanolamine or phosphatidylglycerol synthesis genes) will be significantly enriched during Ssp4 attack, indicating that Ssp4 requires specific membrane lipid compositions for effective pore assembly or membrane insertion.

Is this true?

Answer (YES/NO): NO